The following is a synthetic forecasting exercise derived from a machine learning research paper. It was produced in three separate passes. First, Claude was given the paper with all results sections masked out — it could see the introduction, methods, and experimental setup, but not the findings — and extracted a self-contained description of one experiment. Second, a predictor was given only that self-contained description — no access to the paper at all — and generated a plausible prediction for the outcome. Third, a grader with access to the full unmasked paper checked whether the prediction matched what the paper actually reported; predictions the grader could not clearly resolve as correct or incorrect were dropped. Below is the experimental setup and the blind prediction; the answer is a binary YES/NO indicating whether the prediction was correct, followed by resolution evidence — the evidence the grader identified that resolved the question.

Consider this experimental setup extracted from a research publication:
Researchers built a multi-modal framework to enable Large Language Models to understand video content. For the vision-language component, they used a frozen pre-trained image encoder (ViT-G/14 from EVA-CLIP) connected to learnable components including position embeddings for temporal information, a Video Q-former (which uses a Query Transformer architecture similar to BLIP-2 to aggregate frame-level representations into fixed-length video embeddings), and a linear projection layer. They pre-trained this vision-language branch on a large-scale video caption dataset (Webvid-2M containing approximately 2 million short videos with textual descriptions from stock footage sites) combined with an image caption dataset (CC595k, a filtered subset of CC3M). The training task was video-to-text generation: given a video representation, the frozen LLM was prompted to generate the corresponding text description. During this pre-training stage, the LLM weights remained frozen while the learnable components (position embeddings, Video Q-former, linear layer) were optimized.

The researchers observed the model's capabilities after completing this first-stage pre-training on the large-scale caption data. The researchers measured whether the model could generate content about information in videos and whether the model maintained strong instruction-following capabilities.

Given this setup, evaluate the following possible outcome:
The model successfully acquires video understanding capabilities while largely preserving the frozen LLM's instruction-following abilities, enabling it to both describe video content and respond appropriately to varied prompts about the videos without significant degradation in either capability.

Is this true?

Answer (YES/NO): NO